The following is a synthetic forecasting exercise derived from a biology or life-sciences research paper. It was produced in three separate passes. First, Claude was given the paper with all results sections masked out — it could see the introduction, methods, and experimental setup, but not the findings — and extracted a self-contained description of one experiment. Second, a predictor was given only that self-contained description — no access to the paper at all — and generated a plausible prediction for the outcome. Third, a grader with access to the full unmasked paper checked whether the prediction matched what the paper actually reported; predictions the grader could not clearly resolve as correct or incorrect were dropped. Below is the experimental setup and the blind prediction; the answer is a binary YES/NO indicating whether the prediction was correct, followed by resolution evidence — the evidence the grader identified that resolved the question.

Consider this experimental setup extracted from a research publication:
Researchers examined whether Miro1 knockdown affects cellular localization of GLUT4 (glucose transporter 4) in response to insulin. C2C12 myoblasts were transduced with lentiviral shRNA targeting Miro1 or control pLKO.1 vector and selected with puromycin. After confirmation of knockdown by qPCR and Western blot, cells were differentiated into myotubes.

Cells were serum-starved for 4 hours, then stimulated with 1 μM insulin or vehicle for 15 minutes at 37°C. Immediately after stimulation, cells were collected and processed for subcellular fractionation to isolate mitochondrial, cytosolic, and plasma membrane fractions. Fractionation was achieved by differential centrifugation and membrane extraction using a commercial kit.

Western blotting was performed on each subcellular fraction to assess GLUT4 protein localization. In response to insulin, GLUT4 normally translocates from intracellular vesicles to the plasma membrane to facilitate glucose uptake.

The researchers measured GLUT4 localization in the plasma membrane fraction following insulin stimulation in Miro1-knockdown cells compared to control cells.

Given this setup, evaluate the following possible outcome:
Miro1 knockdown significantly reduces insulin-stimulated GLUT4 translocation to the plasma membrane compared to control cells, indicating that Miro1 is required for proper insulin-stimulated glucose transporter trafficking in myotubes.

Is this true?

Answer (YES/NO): NO